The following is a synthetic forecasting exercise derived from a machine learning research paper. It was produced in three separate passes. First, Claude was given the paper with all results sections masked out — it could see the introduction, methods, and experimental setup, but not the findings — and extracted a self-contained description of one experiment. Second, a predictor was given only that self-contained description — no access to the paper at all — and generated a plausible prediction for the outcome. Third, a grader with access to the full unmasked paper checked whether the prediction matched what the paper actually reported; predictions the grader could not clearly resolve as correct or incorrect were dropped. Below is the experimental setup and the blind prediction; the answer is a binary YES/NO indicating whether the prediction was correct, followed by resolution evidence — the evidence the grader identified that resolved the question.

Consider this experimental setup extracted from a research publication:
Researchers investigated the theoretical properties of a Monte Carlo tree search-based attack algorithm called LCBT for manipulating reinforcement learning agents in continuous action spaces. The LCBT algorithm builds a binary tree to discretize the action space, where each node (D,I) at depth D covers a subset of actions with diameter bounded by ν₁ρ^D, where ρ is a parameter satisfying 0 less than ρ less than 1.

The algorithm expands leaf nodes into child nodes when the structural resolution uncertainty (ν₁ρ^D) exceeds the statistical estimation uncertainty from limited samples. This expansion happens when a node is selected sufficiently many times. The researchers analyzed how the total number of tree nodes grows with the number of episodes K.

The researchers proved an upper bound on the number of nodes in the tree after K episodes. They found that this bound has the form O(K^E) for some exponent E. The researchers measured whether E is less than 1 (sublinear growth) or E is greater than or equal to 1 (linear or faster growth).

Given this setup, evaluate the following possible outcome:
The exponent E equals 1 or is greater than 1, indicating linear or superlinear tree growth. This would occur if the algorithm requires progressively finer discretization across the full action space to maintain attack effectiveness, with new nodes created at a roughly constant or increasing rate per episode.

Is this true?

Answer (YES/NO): NO